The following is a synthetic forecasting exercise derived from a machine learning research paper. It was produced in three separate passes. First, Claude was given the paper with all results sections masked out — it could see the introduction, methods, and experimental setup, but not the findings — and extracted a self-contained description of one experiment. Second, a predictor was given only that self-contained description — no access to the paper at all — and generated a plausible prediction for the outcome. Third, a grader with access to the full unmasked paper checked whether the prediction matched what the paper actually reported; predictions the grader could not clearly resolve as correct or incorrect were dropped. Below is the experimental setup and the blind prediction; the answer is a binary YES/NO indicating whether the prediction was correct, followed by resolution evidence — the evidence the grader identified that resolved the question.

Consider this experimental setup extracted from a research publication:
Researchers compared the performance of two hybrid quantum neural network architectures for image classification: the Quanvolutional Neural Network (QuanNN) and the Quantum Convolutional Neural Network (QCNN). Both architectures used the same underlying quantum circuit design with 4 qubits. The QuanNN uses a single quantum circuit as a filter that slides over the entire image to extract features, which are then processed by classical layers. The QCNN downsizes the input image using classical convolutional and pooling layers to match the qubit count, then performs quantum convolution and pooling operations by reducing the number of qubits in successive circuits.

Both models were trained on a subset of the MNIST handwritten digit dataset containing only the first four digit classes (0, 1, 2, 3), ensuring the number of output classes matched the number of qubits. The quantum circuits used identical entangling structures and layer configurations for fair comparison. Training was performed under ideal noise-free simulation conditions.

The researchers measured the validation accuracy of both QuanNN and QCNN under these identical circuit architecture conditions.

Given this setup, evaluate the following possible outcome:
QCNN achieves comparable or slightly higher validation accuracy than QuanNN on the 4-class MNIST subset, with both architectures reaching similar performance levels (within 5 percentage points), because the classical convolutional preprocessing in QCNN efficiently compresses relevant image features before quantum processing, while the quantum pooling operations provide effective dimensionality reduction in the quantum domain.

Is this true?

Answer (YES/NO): NO